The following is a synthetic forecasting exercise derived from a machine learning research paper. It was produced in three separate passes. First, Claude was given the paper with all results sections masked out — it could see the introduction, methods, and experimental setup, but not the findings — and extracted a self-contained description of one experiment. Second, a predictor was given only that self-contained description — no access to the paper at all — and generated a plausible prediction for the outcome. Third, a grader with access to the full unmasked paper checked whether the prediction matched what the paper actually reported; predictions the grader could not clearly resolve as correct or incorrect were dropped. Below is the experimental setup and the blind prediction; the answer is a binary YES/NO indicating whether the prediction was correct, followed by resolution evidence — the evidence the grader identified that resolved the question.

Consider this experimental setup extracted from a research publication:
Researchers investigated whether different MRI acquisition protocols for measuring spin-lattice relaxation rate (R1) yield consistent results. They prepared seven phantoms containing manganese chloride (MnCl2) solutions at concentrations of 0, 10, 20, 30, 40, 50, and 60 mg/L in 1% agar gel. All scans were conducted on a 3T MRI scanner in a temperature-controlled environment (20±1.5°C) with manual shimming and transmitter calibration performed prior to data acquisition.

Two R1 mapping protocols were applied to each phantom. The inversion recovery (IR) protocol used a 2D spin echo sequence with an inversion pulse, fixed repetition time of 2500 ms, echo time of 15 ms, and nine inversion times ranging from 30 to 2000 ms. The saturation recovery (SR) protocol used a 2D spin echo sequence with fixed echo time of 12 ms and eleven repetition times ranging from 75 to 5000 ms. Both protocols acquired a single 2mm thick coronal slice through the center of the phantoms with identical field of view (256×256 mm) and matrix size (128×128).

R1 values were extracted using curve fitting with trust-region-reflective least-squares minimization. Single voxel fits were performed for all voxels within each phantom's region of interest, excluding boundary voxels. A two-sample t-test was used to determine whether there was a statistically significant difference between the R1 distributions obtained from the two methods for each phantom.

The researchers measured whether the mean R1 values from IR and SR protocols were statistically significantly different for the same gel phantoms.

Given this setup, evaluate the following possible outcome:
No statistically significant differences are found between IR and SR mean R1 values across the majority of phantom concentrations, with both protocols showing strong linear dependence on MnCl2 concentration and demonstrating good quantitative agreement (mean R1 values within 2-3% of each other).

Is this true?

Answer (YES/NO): NO